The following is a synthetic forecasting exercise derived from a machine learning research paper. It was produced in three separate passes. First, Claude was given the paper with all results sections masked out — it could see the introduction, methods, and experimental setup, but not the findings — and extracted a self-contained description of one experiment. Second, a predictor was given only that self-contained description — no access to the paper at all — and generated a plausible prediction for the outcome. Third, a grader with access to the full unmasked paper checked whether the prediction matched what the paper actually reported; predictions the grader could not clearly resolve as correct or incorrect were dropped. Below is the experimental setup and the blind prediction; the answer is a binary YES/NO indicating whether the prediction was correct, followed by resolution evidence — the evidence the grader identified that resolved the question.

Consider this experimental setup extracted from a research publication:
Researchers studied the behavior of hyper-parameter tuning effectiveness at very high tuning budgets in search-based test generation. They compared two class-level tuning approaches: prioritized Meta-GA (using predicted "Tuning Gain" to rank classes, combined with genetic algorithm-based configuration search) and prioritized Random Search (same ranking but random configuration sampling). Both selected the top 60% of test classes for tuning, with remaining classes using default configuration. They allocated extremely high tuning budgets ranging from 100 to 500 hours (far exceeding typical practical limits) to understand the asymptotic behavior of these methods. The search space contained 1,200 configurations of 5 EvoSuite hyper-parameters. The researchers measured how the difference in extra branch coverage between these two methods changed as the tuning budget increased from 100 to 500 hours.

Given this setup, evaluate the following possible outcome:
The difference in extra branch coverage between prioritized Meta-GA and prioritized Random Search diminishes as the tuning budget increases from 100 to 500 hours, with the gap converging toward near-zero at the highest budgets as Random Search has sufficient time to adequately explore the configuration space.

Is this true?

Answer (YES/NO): NO